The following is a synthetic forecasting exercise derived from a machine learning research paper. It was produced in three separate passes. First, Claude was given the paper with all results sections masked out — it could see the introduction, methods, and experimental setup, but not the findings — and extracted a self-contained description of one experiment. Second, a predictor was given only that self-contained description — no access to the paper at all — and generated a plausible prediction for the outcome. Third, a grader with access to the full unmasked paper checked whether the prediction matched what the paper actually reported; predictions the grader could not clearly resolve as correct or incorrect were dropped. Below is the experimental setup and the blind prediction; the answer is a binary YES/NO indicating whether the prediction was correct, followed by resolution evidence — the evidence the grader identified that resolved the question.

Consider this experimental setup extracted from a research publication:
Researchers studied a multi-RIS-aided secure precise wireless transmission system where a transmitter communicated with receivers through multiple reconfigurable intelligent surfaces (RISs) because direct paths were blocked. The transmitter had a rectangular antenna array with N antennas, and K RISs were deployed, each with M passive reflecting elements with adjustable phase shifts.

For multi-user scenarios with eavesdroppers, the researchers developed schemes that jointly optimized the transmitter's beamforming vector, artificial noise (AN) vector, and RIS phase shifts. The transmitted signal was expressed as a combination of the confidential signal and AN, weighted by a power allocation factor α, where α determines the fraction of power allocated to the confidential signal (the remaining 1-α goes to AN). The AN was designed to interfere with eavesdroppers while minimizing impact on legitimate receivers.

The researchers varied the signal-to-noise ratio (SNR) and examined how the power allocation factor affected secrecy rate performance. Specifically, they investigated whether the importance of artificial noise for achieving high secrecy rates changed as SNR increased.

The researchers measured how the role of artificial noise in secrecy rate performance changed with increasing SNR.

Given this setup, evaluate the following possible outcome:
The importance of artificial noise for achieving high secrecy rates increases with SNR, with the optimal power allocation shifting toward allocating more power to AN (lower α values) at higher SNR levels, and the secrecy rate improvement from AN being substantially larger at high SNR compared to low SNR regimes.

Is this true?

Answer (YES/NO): YES